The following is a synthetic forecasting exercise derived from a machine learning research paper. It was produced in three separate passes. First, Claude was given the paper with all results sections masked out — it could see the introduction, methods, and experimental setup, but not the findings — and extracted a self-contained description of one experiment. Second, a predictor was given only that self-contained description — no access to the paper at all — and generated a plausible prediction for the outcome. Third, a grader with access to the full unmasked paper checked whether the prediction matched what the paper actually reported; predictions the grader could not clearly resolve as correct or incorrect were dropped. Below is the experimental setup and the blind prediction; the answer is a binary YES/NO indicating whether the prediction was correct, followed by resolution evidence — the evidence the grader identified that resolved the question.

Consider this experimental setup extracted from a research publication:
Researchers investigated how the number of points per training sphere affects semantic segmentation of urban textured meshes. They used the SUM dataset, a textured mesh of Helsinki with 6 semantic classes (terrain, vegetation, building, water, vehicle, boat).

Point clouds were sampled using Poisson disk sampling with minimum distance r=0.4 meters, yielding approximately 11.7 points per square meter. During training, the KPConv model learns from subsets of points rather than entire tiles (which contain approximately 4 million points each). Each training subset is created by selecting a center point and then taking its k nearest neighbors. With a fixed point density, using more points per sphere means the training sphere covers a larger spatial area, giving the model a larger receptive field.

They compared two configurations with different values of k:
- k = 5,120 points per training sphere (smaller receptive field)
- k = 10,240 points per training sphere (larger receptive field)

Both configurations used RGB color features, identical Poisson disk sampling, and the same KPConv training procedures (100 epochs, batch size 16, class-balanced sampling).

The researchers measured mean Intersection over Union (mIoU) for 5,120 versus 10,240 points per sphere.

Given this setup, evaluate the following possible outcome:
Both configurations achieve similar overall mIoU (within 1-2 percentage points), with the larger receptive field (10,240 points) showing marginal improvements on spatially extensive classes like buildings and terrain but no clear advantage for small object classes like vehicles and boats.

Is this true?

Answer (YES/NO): NO